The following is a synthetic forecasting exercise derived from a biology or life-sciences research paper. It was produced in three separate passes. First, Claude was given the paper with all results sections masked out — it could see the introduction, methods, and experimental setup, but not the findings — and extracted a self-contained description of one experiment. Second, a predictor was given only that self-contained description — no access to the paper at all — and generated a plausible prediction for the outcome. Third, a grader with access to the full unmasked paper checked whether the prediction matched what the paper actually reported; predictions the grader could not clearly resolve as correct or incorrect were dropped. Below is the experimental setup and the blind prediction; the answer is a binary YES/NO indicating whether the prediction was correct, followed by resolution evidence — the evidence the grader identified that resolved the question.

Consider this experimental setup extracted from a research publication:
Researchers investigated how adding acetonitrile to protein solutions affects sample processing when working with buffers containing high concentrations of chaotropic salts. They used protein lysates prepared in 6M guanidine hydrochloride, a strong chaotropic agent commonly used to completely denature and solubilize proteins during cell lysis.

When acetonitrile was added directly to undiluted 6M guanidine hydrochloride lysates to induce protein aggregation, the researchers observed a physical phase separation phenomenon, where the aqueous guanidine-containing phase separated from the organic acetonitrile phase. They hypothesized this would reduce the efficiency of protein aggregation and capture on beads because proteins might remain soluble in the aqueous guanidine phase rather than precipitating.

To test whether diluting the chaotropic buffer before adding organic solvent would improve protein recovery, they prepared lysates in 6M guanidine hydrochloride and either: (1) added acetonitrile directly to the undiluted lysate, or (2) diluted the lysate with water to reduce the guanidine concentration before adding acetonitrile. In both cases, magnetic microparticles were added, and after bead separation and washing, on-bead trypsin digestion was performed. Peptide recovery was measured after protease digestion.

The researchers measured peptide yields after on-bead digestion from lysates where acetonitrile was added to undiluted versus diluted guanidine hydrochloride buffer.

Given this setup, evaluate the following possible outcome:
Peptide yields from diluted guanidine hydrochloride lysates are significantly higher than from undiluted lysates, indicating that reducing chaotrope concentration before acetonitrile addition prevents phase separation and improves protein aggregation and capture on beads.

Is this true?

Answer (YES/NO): YES